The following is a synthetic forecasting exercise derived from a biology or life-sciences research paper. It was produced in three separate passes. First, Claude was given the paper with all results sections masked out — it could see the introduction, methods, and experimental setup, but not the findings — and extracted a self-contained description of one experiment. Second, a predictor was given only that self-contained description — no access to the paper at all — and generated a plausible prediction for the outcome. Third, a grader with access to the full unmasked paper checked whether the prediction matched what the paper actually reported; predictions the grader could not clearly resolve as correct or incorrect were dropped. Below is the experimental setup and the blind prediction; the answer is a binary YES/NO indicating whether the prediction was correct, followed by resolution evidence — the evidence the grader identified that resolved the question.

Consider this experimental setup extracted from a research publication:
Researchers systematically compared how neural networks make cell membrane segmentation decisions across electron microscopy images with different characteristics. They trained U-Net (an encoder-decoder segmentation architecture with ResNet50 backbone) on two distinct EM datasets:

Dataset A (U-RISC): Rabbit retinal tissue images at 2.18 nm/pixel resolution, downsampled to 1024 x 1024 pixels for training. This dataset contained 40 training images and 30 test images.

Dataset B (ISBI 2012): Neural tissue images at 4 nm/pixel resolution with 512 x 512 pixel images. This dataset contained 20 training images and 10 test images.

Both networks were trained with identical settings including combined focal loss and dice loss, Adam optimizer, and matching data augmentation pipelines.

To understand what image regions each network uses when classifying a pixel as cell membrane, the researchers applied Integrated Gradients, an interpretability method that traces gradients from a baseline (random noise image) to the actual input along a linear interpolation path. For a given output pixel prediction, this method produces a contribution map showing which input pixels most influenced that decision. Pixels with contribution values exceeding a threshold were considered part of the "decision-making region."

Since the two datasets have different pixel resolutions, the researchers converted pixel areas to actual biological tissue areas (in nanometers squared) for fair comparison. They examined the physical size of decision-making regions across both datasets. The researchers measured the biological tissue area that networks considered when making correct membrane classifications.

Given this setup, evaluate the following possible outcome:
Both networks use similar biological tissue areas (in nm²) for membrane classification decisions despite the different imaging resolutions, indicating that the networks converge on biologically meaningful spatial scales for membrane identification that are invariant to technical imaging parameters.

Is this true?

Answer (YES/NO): NO